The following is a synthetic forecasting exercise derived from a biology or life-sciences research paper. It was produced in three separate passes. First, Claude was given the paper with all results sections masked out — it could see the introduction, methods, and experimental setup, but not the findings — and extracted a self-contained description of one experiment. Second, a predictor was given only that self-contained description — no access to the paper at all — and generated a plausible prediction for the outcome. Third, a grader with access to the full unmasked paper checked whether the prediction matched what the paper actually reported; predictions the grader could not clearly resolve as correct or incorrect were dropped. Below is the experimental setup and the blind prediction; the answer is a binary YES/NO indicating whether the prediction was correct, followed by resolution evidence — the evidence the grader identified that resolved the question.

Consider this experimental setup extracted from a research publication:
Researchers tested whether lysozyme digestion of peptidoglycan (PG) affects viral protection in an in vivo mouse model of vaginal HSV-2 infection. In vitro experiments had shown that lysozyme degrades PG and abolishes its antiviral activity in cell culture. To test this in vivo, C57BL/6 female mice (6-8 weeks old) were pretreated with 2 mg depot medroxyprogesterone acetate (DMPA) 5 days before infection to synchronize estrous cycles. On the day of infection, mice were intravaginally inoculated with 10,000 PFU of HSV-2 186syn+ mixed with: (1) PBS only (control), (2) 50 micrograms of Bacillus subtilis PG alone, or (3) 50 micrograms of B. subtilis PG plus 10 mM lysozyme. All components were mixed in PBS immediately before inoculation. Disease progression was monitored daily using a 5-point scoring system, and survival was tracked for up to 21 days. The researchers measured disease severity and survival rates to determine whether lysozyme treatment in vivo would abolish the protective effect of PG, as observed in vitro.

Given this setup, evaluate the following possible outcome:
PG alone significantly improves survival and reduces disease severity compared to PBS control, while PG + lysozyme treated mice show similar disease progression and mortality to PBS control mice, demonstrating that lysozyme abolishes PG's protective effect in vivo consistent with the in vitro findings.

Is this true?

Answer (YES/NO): NO